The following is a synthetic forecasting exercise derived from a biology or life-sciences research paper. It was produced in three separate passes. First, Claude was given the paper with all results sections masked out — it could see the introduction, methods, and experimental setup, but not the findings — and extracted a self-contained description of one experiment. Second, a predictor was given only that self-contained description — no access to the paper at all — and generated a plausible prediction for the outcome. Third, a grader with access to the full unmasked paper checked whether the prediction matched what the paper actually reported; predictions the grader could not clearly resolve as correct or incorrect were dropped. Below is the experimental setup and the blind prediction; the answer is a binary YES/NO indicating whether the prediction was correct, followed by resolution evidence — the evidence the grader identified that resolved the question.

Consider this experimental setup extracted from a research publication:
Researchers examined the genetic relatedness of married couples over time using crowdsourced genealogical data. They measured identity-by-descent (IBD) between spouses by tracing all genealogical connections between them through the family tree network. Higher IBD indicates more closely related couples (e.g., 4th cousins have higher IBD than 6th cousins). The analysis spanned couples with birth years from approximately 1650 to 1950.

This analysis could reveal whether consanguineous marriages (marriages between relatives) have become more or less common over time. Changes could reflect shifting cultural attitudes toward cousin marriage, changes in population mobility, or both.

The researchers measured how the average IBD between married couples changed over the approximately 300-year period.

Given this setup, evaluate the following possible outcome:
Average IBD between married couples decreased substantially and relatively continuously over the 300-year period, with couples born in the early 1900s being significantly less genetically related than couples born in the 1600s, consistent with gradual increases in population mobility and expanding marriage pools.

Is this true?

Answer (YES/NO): NO